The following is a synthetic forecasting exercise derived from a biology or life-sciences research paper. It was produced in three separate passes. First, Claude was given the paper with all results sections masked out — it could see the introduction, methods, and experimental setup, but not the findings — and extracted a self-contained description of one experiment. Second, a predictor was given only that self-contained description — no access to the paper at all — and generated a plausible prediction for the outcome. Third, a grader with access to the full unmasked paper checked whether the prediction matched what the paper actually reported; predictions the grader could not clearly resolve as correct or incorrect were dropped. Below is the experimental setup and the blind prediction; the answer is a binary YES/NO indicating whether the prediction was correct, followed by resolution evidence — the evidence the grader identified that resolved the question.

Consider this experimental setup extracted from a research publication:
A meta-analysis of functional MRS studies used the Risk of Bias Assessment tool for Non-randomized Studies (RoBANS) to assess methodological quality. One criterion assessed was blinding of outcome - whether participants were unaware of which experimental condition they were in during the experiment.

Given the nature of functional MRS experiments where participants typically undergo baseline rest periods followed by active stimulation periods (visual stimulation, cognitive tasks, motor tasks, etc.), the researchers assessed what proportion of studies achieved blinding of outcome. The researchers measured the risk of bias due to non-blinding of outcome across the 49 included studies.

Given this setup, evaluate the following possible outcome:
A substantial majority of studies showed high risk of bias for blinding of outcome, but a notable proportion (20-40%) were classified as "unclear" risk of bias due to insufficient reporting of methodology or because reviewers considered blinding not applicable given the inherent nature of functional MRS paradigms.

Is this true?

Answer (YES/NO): NO